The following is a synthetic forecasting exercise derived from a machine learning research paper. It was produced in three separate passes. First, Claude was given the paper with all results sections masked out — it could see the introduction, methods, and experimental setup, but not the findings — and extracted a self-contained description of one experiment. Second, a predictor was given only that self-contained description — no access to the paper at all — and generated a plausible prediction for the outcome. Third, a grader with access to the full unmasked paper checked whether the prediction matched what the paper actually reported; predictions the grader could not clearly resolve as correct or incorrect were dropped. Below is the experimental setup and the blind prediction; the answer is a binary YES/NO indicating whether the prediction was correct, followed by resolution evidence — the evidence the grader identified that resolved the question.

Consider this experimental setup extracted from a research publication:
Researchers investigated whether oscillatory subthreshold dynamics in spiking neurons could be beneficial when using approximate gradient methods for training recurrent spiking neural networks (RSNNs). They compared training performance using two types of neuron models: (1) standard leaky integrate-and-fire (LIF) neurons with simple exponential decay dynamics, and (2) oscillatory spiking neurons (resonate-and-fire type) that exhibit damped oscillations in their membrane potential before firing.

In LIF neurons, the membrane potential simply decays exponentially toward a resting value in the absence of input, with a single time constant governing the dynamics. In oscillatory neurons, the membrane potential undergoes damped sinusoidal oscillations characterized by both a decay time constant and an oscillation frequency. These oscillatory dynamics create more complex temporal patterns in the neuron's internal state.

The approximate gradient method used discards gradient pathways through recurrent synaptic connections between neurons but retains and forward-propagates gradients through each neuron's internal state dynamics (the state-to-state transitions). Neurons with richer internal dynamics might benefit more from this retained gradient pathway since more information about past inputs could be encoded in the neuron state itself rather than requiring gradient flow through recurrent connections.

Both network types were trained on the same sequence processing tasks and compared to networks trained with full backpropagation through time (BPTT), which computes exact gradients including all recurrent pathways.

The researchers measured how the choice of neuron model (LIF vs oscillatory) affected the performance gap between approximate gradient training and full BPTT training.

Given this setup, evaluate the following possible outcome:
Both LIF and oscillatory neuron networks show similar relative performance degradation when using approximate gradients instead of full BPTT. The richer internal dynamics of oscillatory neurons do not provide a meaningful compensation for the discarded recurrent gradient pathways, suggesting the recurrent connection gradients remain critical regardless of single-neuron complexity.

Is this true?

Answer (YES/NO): NO